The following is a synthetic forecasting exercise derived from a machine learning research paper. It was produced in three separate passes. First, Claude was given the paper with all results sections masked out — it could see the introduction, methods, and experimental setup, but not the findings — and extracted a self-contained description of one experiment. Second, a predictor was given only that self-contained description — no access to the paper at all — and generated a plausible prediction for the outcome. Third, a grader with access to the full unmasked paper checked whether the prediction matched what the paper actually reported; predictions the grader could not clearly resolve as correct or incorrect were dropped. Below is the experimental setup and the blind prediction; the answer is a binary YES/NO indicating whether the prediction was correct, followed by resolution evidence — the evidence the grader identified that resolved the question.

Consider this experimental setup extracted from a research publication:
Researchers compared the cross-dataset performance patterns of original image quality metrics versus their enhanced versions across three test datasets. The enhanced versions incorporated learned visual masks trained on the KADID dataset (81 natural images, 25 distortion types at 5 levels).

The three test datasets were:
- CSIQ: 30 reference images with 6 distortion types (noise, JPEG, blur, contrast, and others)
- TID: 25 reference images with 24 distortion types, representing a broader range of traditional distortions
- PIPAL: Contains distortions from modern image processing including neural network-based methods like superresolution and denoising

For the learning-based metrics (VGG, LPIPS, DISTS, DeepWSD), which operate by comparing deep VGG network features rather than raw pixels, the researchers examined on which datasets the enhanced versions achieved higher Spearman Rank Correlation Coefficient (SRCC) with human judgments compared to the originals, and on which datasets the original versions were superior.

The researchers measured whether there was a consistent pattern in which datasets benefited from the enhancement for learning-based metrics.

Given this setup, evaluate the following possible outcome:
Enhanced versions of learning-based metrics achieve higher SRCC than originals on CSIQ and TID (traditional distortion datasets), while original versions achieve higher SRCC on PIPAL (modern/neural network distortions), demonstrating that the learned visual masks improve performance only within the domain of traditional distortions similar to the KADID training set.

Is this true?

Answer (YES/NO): NO